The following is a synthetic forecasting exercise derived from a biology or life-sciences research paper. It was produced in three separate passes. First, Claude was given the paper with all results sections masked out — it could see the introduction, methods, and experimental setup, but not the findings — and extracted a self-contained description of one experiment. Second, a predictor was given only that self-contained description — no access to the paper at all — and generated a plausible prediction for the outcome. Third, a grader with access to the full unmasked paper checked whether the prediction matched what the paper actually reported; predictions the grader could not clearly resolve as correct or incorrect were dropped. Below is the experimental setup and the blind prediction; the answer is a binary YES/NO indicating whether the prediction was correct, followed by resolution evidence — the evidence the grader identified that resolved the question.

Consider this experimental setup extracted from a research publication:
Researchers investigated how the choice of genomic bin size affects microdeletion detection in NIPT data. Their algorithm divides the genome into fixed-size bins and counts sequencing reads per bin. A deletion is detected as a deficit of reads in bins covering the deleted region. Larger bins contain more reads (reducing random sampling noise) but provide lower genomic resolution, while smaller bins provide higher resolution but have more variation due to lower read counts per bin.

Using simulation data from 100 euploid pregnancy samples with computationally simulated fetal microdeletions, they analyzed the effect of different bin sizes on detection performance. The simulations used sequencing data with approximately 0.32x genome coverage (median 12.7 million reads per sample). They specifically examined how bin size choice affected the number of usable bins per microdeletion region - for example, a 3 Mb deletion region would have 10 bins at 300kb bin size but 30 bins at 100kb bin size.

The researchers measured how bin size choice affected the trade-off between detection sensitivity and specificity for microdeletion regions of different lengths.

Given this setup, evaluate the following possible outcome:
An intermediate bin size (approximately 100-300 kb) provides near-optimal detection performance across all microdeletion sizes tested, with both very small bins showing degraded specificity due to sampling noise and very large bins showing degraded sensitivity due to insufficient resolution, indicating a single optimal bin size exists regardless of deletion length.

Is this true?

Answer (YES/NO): NO